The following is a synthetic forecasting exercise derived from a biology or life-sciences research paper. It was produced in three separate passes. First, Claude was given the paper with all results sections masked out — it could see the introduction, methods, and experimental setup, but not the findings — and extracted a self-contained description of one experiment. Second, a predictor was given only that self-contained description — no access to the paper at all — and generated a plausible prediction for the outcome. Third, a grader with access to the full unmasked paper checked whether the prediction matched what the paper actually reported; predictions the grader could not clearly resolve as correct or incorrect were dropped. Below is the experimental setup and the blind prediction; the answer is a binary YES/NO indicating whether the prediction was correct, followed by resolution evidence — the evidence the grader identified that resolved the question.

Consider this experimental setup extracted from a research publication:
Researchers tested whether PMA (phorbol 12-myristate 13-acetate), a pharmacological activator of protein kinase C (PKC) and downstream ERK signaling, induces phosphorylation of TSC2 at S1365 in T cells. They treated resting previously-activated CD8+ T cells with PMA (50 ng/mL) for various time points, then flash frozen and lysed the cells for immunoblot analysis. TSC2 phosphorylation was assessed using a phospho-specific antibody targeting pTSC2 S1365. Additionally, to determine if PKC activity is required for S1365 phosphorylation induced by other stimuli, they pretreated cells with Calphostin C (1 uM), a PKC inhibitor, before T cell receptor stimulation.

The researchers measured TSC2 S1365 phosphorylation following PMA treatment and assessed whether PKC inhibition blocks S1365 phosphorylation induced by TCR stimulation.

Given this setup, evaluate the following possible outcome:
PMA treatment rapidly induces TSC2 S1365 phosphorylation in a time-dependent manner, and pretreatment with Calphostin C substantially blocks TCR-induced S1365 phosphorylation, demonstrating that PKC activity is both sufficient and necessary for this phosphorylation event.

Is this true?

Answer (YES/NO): NO